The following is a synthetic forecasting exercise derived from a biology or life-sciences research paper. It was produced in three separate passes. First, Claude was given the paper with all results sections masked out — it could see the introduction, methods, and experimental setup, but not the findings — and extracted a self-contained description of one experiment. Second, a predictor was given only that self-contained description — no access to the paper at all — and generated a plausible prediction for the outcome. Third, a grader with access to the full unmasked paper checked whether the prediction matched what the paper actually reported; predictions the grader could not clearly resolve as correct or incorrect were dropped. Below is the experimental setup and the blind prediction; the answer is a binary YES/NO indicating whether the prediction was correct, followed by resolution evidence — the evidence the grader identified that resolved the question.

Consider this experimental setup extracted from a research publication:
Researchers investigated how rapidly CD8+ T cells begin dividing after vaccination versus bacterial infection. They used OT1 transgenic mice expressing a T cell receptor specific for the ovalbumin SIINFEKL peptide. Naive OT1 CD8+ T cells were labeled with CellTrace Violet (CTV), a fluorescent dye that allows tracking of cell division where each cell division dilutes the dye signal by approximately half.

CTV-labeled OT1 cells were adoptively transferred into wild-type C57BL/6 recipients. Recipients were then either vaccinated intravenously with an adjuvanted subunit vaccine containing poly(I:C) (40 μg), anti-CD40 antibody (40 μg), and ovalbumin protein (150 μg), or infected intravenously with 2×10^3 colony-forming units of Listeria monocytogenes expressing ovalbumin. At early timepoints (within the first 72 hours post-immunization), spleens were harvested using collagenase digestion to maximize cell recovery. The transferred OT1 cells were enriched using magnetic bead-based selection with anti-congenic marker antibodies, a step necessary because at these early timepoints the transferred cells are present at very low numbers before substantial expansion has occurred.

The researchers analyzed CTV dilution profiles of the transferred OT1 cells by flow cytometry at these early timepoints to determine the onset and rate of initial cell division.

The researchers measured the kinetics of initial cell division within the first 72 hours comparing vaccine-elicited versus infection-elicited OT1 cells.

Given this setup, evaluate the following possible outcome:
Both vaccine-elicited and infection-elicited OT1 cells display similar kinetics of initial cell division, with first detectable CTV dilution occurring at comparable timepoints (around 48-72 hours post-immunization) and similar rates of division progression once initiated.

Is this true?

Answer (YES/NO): NO